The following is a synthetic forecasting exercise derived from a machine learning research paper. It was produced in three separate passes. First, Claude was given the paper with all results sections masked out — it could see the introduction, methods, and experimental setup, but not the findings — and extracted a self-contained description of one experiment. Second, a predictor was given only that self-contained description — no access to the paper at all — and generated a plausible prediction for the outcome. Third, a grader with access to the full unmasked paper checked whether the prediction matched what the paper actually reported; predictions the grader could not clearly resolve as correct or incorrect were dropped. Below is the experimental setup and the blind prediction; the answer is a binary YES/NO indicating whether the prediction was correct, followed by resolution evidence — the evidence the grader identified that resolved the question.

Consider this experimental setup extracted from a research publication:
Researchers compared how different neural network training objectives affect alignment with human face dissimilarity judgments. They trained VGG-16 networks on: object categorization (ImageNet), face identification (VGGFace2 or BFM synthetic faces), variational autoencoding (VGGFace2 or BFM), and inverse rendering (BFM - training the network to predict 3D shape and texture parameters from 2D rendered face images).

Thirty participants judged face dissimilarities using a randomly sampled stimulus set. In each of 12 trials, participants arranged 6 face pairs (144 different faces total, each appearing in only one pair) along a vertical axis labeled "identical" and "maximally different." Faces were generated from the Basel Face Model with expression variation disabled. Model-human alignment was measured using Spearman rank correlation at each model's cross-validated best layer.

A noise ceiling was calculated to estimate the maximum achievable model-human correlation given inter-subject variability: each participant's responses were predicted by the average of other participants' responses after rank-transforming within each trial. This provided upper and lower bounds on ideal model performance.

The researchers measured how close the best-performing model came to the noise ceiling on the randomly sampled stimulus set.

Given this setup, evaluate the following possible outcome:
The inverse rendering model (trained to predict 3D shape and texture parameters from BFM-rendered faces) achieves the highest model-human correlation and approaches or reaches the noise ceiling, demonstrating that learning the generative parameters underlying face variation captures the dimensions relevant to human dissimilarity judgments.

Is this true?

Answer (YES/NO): NO